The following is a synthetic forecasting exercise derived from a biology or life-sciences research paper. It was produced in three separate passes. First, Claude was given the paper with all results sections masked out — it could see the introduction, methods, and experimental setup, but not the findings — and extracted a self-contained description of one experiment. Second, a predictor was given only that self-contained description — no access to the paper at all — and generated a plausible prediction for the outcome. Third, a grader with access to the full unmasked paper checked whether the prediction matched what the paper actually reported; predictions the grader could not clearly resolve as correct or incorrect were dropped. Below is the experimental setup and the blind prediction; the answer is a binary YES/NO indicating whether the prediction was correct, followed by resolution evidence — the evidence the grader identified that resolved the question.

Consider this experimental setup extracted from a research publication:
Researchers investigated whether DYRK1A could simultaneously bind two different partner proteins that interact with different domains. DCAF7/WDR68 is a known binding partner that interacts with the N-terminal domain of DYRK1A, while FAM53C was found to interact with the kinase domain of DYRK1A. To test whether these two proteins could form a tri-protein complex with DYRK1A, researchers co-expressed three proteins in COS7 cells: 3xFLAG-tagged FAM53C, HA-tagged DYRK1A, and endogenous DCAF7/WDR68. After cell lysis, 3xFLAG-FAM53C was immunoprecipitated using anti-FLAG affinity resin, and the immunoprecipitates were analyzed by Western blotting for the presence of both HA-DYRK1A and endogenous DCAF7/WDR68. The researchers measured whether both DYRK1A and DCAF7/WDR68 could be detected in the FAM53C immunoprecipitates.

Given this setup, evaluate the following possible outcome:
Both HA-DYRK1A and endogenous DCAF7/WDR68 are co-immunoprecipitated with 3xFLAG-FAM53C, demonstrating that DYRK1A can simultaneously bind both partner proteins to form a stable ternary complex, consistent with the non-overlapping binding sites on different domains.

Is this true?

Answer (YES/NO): YES